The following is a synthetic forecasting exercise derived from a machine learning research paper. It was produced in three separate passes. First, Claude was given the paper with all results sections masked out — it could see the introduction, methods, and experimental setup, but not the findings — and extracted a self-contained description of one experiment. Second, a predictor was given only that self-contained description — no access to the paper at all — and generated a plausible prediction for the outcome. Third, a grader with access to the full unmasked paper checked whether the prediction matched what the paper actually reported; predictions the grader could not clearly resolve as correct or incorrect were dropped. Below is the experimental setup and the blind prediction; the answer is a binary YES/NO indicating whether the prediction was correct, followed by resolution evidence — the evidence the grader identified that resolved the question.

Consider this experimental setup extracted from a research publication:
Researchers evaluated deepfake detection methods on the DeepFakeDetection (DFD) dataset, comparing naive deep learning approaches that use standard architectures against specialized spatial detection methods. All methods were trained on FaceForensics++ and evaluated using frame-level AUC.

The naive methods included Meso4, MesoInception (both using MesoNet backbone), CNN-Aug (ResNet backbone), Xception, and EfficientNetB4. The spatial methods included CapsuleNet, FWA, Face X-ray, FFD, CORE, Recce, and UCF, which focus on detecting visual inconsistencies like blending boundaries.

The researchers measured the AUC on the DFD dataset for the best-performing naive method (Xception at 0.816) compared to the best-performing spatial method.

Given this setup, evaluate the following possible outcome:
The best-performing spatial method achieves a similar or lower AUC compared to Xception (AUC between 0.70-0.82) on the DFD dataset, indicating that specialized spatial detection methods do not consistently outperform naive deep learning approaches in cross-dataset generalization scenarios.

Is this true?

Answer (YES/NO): NO